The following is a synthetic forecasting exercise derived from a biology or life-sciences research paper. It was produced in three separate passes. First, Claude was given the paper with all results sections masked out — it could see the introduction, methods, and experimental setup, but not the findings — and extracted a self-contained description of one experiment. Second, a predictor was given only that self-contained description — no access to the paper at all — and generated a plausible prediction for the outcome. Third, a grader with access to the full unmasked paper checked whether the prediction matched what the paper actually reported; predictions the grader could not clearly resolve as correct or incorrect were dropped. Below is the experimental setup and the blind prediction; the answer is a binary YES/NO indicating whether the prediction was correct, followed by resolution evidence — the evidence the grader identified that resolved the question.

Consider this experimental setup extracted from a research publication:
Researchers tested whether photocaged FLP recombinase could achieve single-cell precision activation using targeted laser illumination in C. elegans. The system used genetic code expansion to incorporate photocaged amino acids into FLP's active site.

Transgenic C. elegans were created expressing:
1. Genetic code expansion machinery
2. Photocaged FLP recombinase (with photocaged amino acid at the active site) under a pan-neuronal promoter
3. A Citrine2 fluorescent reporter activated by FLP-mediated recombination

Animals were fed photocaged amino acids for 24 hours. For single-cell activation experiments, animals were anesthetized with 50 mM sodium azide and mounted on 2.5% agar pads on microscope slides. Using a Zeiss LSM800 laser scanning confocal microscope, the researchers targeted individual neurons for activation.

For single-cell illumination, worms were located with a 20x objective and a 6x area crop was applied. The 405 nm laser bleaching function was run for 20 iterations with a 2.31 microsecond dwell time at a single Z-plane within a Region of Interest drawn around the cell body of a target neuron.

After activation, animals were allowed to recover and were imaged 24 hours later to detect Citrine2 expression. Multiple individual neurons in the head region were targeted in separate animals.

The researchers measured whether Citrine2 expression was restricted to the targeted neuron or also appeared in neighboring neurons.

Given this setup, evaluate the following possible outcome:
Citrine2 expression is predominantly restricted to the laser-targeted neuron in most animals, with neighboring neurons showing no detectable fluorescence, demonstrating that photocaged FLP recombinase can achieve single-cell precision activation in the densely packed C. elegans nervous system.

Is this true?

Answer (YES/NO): YES